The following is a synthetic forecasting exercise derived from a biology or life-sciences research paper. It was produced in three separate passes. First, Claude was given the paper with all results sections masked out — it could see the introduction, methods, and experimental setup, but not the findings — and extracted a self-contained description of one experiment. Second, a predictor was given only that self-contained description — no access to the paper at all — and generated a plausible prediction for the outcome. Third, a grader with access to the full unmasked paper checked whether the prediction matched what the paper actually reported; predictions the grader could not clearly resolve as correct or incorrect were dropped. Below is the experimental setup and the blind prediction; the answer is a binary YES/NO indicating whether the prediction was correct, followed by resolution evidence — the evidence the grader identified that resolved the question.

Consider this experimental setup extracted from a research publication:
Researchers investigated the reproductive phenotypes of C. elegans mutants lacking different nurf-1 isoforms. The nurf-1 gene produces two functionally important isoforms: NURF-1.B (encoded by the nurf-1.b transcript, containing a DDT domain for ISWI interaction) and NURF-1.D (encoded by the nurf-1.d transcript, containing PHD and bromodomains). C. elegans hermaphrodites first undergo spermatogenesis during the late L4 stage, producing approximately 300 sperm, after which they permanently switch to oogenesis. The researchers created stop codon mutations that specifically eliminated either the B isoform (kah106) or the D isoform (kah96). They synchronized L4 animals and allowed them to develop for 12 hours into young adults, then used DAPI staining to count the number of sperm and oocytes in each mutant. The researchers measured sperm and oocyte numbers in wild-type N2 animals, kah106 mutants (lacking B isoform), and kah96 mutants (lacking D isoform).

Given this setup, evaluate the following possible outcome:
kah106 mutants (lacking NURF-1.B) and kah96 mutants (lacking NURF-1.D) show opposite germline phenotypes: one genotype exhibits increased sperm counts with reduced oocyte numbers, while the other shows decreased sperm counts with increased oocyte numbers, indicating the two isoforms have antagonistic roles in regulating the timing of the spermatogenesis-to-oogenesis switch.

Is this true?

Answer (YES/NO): NO